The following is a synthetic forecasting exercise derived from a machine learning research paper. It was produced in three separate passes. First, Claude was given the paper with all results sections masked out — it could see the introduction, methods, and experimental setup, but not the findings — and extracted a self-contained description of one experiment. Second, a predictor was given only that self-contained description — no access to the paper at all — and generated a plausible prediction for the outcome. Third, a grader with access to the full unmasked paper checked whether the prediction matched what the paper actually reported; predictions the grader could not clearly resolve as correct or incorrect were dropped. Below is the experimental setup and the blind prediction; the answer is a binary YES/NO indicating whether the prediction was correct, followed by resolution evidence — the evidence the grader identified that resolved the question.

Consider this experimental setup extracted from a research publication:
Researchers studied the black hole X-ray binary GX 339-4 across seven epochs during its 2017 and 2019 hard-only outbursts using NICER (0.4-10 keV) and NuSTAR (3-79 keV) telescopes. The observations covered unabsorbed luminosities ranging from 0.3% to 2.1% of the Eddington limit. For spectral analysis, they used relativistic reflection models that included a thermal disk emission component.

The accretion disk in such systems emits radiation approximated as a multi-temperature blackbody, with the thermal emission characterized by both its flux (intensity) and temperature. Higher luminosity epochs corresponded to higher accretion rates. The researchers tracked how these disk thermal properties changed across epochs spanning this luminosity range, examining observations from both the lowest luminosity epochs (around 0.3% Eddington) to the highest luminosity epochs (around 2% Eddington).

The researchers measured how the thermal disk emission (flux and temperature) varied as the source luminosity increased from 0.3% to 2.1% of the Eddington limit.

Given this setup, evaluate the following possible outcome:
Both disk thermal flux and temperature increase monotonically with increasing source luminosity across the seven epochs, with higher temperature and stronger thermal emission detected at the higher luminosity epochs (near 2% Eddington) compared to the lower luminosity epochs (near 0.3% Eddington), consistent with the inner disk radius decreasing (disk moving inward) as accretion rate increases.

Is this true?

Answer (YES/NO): YES